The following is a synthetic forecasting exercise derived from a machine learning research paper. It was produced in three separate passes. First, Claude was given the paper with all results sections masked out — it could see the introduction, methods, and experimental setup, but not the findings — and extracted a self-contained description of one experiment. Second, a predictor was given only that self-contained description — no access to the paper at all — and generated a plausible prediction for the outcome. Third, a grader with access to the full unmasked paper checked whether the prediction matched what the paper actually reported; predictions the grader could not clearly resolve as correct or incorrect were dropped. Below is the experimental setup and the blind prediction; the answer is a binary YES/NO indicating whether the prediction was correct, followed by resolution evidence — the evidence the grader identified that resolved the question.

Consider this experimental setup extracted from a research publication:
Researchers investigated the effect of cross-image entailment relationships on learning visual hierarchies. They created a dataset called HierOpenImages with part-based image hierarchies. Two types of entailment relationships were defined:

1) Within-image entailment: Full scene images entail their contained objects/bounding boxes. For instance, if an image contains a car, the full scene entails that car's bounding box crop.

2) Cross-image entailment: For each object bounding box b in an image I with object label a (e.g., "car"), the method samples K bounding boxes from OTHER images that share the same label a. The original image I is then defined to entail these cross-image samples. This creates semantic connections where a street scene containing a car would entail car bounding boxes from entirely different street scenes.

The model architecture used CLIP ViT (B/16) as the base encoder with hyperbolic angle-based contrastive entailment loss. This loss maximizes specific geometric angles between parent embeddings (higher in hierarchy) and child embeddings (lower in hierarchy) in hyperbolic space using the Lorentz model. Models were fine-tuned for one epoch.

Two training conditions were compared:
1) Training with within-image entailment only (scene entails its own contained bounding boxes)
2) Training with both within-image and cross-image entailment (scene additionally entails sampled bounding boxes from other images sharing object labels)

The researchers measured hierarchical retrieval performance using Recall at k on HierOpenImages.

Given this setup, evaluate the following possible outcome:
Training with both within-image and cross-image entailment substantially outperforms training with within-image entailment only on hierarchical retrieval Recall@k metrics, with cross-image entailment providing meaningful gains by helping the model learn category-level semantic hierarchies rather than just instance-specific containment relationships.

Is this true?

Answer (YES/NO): NO